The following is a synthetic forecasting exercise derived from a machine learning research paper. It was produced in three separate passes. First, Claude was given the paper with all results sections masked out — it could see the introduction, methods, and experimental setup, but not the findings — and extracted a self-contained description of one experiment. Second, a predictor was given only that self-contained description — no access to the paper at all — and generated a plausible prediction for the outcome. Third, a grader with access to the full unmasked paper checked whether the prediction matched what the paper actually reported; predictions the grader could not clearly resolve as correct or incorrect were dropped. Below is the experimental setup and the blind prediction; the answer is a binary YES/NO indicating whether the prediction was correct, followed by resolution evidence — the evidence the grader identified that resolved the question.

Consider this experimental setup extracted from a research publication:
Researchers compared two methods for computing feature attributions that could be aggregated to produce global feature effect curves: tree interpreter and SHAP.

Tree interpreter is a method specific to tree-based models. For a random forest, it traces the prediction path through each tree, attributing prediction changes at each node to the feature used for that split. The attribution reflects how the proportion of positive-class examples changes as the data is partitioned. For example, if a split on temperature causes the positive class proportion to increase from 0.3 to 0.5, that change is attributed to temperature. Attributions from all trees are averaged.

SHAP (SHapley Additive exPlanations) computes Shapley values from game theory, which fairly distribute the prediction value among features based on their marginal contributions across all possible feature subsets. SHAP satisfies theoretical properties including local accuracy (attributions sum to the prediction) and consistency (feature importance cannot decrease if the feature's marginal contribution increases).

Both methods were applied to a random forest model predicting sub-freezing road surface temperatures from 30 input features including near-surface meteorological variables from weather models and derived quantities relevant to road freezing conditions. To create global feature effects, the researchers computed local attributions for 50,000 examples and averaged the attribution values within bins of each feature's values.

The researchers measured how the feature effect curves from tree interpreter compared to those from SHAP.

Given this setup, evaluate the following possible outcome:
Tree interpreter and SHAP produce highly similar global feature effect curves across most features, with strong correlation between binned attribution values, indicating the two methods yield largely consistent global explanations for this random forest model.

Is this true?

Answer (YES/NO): YES